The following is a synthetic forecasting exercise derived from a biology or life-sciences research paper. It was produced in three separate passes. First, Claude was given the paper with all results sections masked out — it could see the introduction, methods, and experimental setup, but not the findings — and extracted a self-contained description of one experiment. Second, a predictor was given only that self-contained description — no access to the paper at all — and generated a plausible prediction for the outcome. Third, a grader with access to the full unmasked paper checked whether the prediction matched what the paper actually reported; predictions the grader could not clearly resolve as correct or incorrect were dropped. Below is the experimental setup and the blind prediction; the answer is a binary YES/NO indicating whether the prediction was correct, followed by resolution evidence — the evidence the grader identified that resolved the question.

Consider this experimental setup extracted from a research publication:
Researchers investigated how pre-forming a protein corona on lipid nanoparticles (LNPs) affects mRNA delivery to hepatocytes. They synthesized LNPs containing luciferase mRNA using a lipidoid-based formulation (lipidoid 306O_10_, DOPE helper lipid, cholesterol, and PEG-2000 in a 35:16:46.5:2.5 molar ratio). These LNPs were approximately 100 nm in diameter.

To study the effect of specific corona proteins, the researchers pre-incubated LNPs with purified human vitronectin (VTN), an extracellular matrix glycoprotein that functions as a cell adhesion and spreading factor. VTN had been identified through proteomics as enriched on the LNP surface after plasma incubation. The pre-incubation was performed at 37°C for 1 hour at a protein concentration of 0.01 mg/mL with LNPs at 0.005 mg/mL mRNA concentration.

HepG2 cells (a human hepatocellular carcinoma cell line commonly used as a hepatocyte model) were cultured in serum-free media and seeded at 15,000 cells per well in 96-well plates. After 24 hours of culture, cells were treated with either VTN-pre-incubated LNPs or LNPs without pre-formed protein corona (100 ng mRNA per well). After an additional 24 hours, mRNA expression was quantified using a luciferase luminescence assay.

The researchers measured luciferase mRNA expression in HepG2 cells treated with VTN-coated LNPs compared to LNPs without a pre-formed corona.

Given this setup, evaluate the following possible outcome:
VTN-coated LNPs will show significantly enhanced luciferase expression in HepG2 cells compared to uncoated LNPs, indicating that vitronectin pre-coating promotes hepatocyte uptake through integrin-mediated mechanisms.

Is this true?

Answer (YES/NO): NO